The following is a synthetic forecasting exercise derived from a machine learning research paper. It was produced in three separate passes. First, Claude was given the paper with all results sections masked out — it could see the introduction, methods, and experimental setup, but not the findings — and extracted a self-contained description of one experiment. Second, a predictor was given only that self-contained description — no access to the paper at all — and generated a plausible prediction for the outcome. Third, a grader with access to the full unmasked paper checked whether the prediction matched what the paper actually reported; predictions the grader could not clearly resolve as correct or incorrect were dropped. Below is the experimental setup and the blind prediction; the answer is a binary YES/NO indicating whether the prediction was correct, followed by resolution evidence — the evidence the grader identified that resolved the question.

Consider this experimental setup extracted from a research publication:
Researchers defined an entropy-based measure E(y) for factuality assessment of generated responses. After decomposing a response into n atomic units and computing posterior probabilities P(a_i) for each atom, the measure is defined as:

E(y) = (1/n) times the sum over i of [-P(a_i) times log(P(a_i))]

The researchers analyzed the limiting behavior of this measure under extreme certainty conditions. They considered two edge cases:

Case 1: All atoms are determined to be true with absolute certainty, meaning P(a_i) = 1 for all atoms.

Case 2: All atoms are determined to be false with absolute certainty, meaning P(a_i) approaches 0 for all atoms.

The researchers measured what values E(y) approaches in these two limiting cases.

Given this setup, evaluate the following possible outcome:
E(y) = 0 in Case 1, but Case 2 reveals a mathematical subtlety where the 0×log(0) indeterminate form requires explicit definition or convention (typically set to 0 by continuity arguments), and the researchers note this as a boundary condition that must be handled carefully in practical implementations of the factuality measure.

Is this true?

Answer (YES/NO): NO